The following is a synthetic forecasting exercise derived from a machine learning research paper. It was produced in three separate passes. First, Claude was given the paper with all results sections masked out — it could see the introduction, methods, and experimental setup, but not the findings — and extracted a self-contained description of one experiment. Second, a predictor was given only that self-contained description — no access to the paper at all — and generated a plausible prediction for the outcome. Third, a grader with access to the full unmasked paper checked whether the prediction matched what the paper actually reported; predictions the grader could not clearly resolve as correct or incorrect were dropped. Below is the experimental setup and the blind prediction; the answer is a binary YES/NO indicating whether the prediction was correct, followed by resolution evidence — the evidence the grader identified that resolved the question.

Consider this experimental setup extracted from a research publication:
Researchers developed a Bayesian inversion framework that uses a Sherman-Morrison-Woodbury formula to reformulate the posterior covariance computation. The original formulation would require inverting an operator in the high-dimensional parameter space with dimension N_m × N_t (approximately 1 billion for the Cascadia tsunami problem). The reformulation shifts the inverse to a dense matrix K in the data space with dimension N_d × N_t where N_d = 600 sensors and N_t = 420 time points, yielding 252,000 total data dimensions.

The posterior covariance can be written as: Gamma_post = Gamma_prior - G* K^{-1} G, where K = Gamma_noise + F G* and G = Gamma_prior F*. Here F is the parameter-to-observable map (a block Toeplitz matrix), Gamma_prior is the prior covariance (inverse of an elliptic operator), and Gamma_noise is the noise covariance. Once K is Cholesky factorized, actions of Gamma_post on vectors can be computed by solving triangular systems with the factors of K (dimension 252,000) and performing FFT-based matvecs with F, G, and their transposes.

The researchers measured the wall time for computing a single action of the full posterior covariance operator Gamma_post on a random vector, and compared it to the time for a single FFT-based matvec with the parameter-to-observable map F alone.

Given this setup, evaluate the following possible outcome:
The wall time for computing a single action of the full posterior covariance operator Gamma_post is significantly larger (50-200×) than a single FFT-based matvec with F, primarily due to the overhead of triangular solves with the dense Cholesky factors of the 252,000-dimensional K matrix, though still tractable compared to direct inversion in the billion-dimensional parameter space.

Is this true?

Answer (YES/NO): NO